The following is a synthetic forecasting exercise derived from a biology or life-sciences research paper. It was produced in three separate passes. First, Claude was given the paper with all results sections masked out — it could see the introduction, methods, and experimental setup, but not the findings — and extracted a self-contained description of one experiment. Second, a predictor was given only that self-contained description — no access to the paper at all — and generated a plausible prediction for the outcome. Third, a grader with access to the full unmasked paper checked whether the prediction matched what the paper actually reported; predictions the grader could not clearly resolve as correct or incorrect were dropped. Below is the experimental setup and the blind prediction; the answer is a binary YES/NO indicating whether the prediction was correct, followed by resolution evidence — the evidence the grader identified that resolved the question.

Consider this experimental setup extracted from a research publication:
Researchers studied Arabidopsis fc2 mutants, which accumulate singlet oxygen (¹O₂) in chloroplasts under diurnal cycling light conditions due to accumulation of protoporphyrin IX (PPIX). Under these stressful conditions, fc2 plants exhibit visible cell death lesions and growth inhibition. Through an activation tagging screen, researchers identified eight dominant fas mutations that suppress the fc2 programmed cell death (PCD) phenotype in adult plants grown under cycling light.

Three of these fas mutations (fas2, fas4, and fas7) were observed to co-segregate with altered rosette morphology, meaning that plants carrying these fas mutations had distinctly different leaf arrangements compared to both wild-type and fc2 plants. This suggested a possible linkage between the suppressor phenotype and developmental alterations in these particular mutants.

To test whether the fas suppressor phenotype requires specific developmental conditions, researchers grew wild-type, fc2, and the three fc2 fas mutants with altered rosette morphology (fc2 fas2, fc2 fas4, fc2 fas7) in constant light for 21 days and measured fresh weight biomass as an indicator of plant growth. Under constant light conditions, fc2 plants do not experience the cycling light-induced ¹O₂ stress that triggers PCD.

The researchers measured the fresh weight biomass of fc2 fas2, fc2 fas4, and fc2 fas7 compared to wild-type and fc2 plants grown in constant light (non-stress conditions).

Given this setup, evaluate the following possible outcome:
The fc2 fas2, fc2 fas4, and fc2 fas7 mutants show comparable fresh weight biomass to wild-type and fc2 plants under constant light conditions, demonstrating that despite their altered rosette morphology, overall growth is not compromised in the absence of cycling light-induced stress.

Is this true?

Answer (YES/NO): NO